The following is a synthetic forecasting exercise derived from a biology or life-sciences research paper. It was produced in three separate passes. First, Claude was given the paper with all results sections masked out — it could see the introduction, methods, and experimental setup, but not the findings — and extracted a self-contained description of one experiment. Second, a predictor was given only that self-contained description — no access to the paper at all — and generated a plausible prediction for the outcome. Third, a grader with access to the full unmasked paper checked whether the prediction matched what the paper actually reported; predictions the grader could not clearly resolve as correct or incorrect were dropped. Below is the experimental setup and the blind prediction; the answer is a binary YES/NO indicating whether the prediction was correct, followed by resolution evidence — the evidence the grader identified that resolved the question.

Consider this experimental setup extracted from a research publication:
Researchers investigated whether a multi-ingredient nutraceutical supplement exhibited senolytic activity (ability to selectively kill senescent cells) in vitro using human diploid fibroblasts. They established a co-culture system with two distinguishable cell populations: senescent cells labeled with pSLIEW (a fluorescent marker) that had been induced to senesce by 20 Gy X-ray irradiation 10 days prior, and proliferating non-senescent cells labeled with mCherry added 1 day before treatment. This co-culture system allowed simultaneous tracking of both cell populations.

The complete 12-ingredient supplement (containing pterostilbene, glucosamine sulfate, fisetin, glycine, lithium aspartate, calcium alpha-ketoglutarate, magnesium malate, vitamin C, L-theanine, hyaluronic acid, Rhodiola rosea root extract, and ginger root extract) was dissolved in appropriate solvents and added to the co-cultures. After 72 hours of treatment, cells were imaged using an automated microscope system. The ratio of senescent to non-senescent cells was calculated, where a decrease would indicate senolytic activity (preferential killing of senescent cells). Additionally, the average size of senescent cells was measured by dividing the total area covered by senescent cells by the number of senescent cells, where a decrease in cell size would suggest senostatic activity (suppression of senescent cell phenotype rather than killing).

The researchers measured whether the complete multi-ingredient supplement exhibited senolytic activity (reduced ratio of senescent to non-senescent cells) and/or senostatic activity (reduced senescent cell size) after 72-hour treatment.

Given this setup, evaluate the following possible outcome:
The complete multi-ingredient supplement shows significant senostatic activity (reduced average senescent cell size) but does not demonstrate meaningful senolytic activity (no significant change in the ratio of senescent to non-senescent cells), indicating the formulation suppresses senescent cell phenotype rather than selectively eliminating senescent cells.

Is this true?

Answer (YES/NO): YES